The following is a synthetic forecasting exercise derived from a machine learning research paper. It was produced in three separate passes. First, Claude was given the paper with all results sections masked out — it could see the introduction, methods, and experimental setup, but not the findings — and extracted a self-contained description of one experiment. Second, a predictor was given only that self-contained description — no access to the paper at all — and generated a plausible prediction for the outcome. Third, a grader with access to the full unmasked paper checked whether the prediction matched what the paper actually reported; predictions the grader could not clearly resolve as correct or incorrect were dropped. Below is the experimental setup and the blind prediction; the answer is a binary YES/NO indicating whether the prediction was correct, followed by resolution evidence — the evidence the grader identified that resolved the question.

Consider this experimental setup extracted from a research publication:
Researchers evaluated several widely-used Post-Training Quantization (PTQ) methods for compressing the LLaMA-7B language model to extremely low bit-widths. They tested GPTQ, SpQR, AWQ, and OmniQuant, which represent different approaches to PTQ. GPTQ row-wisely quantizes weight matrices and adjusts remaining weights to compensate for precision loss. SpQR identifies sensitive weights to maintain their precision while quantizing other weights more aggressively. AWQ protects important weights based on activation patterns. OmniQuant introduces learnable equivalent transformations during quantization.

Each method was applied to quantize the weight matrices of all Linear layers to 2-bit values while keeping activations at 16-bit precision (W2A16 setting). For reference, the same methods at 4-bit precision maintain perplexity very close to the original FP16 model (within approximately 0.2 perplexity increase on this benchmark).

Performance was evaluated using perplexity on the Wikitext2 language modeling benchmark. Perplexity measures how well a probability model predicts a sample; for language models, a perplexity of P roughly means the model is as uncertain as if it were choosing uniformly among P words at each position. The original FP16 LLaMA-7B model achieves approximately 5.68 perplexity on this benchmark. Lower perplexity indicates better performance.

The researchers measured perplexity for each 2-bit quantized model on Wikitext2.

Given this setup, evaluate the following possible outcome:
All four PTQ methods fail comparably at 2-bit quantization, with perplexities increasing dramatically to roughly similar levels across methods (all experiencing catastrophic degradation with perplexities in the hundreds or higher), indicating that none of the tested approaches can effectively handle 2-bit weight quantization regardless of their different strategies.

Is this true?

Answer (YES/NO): NO